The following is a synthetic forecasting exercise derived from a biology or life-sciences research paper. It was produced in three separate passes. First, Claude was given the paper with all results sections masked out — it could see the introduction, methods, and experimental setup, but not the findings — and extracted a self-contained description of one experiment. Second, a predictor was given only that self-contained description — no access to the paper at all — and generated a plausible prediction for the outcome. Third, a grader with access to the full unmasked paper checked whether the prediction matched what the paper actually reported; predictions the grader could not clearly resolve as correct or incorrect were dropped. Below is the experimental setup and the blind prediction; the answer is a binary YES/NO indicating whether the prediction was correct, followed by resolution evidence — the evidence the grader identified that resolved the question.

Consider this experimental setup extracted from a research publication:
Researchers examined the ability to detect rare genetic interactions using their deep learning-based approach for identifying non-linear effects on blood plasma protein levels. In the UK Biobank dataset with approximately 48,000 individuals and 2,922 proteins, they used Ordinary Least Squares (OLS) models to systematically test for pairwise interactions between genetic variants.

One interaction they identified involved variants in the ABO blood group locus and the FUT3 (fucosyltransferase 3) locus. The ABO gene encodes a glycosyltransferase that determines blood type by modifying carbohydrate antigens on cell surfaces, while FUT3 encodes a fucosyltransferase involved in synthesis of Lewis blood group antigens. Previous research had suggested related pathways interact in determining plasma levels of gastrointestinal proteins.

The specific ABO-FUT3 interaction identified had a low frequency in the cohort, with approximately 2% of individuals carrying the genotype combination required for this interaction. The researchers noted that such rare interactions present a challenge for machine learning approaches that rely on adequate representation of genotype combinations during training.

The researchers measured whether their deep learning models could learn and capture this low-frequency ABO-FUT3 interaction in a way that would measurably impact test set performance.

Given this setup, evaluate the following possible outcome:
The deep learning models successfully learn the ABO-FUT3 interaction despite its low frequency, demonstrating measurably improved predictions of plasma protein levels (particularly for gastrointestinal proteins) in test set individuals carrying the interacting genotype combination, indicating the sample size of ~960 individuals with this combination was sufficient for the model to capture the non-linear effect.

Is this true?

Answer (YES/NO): NO